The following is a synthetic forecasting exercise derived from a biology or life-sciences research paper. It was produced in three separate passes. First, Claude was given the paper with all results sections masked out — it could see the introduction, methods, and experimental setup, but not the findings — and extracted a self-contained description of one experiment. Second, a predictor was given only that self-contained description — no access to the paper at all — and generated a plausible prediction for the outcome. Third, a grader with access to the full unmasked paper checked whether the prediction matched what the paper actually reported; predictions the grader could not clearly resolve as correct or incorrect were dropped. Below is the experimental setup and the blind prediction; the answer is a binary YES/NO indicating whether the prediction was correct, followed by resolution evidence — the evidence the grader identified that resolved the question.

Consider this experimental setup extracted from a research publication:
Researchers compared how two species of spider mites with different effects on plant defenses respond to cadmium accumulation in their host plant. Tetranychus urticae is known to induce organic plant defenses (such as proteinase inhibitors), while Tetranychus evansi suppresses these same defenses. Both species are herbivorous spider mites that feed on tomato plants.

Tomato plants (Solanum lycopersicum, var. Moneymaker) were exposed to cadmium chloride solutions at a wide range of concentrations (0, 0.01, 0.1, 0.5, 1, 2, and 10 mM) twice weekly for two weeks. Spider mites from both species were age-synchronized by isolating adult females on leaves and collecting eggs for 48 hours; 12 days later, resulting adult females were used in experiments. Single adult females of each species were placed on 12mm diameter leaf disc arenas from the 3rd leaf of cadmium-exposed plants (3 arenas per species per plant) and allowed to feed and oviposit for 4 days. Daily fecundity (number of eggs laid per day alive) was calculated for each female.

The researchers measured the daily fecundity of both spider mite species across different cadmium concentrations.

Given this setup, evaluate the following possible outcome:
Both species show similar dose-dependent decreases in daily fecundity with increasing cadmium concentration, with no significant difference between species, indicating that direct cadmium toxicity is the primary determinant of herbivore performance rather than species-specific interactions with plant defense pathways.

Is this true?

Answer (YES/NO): NO